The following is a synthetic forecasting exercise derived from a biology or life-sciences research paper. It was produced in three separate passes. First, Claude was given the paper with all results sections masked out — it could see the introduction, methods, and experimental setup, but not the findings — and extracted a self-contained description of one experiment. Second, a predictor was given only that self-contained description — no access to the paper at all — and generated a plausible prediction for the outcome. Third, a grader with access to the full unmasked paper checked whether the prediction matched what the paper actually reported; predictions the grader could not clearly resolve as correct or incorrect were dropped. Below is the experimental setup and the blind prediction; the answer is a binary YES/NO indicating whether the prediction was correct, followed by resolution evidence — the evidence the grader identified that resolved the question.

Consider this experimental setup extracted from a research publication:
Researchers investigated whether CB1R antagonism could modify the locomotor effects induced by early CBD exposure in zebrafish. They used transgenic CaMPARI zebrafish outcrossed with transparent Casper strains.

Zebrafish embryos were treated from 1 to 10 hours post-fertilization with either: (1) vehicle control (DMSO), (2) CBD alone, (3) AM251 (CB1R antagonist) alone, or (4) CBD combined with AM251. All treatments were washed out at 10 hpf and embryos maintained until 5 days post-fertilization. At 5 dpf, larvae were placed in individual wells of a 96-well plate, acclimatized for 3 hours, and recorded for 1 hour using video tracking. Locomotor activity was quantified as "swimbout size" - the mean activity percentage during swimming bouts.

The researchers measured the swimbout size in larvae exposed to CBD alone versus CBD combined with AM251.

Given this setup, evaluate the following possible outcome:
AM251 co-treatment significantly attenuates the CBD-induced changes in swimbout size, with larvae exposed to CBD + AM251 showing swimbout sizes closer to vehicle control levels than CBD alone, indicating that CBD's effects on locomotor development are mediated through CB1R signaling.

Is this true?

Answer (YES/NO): YES